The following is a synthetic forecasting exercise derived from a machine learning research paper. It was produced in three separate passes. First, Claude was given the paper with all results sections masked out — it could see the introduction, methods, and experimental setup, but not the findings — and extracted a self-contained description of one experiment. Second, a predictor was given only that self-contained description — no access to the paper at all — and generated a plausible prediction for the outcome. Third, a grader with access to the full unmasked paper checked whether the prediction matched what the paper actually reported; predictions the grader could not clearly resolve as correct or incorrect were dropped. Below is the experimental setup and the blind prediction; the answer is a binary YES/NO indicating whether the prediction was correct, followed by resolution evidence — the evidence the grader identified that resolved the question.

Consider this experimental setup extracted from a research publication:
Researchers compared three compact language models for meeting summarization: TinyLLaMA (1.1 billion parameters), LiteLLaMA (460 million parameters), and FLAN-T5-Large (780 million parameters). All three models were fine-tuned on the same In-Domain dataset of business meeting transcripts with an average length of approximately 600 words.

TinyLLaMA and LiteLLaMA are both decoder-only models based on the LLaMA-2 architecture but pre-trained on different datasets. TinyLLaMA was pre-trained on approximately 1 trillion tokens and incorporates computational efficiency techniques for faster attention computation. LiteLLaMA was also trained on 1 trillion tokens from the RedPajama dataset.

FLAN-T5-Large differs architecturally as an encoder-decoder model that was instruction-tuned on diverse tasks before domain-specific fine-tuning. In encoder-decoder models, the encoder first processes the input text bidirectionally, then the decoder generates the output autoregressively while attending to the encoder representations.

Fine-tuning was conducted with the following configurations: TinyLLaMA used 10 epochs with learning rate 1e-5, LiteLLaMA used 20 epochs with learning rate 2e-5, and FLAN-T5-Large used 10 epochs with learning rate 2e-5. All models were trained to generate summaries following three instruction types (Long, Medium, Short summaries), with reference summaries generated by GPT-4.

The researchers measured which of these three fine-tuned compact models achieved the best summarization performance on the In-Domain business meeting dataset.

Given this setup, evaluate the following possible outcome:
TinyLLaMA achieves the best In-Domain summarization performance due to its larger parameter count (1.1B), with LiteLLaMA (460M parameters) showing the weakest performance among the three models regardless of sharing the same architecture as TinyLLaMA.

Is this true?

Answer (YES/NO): NO